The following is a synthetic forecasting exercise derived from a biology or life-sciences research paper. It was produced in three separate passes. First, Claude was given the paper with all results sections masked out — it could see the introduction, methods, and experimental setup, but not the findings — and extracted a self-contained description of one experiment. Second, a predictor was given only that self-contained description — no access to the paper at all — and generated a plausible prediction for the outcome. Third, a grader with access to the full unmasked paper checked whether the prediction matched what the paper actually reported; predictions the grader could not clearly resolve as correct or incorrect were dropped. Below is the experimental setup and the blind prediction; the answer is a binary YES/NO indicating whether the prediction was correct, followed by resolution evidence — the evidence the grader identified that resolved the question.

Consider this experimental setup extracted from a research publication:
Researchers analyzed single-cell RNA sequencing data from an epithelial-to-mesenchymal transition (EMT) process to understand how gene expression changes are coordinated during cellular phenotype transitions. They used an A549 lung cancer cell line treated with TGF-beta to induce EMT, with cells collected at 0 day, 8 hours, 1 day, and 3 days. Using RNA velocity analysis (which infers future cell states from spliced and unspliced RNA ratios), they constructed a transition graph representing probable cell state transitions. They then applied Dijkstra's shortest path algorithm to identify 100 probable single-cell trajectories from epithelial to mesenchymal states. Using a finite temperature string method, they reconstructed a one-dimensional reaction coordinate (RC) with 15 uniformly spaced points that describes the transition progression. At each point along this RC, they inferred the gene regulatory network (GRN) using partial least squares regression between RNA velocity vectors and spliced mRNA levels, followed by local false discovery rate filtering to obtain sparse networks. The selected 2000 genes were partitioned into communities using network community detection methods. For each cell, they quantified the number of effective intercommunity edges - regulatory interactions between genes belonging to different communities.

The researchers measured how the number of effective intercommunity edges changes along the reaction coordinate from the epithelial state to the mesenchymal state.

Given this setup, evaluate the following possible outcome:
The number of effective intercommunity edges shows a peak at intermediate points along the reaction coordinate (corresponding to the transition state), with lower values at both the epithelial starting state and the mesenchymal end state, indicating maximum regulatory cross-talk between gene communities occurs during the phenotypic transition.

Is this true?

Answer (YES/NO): YES